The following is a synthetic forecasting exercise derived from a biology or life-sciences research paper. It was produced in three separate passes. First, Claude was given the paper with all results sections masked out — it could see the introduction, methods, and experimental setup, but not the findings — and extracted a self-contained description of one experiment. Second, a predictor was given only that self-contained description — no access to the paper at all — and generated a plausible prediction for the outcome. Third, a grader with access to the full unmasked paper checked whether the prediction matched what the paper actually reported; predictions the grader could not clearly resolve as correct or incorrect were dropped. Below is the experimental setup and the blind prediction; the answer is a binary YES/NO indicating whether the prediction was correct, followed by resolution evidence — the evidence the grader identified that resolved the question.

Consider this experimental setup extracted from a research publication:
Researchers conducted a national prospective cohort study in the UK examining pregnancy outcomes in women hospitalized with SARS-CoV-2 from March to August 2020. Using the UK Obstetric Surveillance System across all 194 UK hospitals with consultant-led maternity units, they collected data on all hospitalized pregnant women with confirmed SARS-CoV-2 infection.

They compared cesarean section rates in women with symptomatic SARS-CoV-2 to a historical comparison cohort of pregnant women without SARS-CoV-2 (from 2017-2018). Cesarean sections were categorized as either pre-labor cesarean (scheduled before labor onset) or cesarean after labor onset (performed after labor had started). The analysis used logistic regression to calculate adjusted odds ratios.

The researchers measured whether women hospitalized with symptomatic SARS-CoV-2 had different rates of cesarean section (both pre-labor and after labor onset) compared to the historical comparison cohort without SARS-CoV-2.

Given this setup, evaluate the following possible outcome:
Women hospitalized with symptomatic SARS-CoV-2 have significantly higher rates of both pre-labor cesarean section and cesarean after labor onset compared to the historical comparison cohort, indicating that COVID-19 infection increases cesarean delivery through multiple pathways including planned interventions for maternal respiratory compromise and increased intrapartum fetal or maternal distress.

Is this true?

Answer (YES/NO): YES